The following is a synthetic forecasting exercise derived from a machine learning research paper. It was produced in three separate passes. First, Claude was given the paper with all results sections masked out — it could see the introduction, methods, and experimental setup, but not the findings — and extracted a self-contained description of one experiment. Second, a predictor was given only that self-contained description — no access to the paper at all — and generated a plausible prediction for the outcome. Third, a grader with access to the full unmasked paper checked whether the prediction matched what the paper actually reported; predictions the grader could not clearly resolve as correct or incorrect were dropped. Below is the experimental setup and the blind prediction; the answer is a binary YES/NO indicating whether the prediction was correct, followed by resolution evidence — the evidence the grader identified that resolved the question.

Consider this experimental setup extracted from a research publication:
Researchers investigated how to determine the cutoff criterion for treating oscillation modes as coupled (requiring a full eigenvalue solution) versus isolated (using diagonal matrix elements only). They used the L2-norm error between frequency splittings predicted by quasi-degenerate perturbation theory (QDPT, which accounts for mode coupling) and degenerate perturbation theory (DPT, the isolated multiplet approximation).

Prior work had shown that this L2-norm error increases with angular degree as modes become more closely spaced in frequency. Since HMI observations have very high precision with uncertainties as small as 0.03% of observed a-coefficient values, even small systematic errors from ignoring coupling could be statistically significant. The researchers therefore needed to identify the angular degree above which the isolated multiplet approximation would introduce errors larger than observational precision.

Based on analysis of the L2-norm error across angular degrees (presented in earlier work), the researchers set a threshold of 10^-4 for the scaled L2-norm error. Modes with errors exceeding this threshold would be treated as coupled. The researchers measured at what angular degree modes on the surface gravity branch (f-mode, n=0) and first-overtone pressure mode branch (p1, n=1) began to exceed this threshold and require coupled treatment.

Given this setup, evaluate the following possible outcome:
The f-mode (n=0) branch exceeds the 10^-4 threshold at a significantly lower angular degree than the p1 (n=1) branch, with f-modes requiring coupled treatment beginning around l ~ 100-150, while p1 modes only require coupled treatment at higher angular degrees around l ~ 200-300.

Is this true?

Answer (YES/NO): NO